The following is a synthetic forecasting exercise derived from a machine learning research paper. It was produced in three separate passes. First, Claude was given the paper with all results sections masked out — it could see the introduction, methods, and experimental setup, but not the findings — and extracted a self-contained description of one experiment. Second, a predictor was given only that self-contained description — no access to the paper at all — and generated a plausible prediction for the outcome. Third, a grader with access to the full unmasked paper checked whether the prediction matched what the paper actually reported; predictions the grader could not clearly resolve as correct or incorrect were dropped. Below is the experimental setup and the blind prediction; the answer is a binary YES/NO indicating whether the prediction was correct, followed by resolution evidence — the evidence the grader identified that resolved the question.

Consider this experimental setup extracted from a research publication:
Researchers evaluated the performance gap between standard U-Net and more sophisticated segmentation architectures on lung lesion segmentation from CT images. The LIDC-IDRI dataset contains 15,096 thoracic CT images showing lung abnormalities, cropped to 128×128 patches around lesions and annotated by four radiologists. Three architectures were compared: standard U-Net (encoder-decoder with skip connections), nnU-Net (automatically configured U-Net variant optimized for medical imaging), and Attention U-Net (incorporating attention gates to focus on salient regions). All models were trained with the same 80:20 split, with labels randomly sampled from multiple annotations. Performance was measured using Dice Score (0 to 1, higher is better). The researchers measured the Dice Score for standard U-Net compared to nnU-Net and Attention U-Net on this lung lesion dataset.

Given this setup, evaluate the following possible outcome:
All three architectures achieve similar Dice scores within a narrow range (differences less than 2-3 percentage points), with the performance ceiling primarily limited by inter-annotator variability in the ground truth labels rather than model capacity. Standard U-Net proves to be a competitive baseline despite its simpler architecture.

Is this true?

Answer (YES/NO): NO